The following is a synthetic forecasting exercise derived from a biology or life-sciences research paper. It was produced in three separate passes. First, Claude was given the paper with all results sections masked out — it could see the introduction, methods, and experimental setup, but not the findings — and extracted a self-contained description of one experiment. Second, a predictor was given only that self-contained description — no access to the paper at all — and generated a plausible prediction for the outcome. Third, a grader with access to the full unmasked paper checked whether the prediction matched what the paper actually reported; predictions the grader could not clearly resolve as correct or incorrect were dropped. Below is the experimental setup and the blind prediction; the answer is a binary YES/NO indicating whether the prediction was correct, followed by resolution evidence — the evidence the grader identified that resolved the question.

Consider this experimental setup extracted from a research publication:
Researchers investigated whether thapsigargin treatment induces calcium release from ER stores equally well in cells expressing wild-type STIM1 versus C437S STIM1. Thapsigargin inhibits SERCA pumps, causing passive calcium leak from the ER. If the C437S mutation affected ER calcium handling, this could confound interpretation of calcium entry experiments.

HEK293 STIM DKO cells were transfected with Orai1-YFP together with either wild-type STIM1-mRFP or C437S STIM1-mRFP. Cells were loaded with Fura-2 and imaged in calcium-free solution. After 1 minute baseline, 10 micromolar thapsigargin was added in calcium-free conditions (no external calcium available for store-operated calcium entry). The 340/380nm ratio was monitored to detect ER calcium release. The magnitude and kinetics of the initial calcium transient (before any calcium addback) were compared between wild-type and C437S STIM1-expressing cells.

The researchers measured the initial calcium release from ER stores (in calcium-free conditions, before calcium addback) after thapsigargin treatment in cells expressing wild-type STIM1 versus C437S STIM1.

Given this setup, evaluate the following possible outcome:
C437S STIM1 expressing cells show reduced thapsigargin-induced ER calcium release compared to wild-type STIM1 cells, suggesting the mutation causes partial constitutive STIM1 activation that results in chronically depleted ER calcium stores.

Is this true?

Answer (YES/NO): NO